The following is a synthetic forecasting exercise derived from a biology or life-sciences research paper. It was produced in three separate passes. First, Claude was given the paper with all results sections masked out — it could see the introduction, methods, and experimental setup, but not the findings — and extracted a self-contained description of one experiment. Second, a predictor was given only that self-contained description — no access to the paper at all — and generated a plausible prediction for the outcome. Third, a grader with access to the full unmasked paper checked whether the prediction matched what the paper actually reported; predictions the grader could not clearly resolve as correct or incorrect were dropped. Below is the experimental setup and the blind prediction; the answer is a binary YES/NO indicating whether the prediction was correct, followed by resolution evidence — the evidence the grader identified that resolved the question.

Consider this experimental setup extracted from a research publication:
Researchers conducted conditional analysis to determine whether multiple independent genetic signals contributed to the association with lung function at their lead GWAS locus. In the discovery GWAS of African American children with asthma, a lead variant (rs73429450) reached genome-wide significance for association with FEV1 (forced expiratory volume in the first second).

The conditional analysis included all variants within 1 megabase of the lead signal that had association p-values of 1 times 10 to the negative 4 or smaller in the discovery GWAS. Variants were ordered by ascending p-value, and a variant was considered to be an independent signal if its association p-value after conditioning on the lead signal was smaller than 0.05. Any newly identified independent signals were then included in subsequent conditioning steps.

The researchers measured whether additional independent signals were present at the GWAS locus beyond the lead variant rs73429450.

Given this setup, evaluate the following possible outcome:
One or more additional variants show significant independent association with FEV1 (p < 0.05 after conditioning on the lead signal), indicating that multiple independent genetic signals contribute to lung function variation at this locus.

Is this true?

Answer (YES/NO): YES